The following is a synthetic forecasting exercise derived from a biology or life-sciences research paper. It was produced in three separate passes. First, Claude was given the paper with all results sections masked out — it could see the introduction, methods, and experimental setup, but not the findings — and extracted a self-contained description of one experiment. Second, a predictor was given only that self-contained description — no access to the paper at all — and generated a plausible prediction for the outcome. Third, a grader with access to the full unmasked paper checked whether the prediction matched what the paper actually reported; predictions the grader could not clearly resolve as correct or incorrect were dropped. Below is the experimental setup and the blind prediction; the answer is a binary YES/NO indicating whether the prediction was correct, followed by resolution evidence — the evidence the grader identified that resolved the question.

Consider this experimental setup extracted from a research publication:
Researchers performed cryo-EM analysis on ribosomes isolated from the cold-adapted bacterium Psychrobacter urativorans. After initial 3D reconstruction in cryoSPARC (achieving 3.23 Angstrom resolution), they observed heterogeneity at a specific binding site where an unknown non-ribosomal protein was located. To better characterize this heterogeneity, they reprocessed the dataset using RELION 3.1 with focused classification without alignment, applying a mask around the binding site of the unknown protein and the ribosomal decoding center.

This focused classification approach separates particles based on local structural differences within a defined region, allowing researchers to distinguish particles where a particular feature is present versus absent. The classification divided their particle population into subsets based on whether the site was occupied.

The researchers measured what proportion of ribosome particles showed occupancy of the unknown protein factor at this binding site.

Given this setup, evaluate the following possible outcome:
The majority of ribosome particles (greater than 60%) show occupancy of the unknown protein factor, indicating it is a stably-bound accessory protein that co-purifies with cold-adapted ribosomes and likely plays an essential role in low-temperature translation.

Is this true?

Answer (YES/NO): NO